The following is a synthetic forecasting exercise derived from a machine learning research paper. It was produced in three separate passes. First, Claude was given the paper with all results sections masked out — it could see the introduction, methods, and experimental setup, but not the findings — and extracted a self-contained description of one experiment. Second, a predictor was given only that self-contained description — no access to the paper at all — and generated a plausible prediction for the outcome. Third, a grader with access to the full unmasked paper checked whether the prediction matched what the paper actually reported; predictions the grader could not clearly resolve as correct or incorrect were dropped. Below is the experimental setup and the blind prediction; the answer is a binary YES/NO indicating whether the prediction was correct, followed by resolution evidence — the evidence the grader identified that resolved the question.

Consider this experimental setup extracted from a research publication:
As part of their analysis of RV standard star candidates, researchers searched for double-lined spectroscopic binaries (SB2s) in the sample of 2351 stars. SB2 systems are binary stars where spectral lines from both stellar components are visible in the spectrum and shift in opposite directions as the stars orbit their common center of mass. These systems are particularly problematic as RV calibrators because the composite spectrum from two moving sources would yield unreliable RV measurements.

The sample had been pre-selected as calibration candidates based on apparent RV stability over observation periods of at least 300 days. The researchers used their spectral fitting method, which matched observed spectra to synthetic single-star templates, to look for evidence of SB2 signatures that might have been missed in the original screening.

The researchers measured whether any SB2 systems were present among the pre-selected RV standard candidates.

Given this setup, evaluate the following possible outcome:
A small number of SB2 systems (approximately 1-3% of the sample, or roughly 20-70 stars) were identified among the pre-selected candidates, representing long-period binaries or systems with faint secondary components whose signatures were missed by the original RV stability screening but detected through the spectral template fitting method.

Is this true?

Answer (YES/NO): NO